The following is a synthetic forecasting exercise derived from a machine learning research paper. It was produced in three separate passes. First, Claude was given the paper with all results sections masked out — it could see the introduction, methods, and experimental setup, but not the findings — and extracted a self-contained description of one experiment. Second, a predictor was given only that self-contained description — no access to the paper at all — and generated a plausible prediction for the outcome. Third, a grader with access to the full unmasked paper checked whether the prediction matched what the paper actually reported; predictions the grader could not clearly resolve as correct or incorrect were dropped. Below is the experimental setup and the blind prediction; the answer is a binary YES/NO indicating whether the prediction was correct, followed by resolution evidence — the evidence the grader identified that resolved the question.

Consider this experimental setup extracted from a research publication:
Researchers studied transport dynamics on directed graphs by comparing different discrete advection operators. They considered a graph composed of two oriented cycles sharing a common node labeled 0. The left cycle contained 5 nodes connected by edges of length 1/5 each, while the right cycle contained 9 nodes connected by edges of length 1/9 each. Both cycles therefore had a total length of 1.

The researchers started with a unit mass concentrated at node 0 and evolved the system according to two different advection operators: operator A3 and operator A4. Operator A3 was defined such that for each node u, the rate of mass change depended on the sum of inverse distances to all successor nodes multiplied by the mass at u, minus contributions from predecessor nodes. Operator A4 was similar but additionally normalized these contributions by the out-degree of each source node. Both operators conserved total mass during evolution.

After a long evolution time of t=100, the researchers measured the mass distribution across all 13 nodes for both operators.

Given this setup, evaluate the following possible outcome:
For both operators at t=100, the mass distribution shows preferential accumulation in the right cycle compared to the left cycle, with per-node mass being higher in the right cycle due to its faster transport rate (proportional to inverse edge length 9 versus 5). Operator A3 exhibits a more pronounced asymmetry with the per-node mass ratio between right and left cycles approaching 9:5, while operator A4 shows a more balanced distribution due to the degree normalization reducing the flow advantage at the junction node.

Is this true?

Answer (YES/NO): NO